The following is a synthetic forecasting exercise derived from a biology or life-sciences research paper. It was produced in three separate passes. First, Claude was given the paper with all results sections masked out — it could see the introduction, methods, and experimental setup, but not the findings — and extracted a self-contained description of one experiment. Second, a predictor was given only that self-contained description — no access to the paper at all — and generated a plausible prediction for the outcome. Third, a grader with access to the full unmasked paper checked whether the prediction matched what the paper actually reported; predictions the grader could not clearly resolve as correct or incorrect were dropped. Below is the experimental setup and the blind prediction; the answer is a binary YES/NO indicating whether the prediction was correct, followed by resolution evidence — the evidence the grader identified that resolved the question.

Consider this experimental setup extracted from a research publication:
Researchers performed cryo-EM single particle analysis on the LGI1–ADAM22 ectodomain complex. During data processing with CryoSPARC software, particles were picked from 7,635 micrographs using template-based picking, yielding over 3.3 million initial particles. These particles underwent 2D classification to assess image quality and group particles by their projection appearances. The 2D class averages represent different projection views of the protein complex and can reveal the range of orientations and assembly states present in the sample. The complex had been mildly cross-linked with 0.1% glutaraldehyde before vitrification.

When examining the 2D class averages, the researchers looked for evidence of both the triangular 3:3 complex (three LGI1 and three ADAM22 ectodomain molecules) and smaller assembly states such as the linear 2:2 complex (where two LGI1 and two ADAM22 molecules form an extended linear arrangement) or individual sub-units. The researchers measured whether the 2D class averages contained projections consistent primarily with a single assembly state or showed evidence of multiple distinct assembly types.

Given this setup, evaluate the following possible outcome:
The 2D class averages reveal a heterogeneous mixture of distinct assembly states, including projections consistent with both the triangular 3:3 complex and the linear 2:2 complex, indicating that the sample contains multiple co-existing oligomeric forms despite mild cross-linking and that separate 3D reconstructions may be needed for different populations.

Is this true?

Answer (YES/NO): NO